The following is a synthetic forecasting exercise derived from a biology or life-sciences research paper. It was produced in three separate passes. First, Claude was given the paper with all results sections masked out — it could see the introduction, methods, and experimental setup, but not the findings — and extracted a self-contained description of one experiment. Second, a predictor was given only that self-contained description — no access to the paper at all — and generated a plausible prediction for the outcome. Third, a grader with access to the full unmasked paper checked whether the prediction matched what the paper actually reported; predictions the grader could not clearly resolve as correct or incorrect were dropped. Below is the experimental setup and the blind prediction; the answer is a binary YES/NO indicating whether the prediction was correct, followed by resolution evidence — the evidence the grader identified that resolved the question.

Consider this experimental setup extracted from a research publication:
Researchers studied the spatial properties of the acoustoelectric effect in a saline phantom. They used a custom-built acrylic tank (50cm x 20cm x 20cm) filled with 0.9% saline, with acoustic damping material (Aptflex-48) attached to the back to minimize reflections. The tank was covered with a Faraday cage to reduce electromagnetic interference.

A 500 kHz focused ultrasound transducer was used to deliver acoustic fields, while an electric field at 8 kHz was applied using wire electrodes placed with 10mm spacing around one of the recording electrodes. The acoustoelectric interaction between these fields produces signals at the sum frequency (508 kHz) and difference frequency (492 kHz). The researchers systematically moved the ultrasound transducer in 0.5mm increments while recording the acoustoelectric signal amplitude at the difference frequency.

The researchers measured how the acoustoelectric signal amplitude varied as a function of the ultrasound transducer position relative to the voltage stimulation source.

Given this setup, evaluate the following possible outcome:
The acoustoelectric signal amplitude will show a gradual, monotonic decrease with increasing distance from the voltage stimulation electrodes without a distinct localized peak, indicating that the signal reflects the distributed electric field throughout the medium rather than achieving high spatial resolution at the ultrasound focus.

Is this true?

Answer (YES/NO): NO